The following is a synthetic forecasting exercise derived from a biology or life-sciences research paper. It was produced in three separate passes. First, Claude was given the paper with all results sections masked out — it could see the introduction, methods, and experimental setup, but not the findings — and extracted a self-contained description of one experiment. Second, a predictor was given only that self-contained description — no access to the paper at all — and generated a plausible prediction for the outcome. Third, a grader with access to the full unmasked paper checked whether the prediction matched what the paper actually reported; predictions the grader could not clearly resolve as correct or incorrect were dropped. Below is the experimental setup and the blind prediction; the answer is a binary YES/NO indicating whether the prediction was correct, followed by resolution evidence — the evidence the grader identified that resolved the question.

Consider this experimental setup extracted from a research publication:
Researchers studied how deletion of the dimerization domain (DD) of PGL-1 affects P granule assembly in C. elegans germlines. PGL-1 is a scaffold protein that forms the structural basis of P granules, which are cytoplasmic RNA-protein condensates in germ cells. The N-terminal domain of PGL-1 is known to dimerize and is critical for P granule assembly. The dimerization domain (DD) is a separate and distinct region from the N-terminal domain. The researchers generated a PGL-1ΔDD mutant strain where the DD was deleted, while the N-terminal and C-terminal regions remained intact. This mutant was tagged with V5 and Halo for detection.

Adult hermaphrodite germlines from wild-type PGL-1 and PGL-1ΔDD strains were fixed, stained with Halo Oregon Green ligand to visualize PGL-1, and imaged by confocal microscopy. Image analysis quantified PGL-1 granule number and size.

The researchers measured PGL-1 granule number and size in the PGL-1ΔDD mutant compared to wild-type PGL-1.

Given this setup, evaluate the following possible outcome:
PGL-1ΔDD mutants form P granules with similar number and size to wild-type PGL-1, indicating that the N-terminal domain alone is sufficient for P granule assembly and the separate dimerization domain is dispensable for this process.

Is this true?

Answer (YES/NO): NO